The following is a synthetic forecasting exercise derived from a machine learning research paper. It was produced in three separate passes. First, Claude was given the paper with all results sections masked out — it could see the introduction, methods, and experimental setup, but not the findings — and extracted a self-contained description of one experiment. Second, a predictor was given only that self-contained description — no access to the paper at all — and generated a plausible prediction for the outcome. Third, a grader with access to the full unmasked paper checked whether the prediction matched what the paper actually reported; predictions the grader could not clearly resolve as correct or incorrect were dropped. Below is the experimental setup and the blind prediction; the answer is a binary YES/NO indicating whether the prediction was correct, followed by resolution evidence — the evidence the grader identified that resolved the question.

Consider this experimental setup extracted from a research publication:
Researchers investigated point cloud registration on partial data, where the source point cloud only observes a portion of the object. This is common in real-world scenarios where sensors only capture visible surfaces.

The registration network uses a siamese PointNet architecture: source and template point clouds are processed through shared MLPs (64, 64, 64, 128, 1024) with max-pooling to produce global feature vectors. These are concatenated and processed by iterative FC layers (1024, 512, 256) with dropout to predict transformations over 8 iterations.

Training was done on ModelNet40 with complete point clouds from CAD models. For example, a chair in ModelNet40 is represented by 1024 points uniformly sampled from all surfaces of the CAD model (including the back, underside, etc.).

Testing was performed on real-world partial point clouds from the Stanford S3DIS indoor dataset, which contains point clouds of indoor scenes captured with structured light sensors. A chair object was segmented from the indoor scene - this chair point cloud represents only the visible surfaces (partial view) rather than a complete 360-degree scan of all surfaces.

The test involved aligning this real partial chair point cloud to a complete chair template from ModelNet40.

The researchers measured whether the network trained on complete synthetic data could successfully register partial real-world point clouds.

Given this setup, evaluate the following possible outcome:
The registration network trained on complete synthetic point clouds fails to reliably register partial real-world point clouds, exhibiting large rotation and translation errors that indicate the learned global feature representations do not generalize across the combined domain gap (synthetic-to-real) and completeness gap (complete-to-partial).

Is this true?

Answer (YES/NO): NO